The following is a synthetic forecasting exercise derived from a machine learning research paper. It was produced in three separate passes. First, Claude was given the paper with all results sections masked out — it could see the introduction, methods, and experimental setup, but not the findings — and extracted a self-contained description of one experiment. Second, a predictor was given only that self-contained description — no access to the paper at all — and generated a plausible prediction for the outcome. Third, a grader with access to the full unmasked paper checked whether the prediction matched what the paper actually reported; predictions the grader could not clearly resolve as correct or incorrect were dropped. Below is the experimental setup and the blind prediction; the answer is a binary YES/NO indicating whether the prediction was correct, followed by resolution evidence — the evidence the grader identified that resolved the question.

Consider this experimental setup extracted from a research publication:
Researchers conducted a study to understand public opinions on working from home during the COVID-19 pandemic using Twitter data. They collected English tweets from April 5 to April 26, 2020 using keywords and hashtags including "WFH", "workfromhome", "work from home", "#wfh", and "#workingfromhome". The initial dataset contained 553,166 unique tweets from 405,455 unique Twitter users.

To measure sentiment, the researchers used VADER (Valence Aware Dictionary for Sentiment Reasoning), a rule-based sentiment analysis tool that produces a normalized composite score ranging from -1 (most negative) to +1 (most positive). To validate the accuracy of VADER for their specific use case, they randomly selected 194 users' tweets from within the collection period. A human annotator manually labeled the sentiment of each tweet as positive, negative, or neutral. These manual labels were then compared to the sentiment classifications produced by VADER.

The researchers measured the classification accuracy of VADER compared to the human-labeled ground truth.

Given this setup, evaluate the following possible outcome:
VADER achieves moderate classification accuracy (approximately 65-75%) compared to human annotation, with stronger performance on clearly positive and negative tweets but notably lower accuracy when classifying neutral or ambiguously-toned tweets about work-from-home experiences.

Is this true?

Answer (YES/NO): NO